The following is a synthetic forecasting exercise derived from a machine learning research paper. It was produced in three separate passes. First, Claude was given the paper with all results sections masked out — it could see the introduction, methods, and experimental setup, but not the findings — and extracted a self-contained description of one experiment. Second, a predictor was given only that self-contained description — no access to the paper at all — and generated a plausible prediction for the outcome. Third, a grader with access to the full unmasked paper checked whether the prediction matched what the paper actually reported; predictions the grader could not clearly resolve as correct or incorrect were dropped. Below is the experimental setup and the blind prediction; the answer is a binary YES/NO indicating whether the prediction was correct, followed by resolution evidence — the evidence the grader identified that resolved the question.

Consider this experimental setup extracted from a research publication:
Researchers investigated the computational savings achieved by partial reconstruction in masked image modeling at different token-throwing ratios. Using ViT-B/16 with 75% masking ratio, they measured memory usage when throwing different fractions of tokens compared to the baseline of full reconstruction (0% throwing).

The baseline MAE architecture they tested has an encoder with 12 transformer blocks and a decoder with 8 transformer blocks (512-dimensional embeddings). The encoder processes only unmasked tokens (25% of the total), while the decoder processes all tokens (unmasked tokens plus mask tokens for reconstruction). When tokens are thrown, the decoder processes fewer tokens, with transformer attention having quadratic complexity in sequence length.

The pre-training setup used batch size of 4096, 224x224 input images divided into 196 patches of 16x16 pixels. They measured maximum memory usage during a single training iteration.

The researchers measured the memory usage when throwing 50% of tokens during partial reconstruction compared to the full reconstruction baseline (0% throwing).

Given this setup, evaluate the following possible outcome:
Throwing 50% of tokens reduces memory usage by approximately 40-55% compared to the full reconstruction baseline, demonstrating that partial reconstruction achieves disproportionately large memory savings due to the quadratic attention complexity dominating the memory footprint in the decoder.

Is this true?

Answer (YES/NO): NO